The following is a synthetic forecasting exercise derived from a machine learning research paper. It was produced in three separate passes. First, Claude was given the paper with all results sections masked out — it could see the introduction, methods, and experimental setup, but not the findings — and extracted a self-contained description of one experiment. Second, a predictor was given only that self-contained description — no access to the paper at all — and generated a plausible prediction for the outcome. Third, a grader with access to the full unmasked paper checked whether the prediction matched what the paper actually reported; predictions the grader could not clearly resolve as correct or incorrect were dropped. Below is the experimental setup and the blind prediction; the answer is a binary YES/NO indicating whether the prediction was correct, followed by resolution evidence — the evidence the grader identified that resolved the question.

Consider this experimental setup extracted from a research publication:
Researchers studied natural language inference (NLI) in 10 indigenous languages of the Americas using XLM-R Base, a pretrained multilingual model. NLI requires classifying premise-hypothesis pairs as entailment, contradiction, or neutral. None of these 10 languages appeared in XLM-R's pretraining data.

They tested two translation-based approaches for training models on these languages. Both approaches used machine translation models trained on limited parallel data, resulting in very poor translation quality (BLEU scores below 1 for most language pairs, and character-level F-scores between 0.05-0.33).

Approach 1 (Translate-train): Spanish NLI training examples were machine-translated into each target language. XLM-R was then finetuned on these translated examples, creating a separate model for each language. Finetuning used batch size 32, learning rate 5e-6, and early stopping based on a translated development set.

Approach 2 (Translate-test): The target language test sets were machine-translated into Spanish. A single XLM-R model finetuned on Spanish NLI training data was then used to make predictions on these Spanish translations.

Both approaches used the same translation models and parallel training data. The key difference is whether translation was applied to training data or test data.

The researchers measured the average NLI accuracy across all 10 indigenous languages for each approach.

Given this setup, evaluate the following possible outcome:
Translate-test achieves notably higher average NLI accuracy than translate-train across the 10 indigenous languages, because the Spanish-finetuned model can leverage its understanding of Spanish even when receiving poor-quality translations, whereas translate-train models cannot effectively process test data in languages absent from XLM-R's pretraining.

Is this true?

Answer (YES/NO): NO